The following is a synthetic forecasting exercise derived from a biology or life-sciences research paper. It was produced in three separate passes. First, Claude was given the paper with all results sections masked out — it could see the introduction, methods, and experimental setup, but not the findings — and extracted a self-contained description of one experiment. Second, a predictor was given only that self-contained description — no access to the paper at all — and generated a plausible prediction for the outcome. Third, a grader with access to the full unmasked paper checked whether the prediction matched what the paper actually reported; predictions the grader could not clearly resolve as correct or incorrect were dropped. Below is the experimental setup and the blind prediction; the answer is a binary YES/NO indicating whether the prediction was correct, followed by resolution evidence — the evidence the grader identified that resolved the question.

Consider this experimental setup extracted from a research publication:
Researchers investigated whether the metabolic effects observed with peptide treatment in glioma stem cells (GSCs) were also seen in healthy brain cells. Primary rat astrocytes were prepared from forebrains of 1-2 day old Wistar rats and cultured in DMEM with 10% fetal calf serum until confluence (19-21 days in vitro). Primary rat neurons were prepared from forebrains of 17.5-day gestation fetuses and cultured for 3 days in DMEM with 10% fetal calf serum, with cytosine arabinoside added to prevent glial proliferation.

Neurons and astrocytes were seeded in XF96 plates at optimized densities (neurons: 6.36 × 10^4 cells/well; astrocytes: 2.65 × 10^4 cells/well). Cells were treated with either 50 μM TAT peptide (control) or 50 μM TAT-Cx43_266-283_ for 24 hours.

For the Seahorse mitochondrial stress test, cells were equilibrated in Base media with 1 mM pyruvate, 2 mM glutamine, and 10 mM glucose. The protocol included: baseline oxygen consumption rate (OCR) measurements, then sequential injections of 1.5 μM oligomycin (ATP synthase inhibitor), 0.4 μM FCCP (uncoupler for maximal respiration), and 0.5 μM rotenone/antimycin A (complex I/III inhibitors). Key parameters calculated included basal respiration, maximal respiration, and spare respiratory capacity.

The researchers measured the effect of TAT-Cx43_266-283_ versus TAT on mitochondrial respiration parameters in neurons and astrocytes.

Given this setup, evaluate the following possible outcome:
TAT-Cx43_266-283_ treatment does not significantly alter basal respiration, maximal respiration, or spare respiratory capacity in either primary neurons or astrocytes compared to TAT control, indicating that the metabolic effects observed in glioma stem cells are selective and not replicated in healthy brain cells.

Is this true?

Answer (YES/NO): YES